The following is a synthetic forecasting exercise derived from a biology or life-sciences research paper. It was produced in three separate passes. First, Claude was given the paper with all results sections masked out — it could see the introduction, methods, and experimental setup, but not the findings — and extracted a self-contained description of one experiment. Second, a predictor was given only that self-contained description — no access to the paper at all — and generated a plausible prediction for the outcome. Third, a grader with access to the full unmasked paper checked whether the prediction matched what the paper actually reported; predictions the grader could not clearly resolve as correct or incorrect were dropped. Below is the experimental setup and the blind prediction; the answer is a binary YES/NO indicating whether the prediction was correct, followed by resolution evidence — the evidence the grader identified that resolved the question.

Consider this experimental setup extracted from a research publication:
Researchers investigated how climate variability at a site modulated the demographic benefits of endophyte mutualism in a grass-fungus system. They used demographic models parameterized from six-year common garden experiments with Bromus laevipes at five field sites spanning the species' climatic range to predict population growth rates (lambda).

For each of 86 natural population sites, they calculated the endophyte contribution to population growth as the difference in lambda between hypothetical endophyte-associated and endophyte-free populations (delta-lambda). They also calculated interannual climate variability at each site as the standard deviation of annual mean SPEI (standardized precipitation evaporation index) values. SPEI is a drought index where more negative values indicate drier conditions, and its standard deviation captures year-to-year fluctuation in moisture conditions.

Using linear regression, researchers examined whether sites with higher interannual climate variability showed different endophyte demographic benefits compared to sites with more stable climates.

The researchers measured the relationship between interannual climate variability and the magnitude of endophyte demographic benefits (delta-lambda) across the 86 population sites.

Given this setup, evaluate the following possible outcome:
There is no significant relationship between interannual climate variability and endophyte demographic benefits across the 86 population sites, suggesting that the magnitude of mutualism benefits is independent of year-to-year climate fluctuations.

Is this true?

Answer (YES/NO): NO